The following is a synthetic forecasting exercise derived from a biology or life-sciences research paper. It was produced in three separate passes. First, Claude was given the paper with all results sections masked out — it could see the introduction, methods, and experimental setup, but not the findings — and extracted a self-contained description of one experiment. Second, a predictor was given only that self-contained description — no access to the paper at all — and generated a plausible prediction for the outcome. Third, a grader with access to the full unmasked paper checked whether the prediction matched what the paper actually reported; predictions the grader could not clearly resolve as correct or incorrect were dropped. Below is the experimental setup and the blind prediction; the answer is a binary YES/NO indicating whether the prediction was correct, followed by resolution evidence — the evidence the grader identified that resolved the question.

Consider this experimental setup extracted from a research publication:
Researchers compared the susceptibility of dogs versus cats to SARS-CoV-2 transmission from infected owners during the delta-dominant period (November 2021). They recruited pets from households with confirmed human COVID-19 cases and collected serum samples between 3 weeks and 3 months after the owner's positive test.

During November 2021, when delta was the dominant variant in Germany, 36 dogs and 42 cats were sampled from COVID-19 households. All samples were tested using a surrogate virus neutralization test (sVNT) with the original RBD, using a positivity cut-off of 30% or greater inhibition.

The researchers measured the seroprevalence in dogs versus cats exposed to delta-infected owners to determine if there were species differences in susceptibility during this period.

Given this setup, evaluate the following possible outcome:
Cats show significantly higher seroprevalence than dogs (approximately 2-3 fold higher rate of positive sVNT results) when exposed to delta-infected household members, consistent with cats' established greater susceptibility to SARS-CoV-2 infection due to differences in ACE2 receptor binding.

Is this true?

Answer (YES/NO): NO